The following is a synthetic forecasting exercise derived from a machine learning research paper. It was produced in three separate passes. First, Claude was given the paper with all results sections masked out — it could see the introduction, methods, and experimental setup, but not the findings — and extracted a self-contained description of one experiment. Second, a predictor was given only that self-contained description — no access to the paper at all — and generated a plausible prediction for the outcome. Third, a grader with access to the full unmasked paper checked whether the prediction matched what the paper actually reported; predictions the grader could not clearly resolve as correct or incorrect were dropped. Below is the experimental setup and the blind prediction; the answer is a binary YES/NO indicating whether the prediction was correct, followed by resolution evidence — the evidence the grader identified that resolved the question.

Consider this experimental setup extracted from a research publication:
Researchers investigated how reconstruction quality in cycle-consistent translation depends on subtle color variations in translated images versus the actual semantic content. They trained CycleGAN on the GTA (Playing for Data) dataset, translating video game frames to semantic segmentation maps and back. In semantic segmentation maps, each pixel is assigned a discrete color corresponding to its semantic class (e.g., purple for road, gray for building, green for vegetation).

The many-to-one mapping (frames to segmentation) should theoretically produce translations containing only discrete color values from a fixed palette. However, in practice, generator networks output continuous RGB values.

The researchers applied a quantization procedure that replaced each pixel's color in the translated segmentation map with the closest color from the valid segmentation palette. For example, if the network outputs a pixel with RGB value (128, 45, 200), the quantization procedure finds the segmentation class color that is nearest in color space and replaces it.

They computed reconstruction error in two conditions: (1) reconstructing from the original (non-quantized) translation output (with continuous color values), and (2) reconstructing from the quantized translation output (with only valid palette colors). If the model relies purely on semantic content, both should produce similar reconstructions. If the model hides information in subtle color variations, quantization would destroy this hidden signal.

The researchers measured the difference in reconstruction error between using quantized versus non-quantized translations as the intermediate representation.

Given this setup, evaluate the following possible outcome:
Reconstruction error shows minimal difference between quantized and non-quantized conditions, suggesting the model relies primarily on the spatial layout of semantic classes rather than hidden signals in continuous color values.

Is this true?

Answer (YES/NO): NO